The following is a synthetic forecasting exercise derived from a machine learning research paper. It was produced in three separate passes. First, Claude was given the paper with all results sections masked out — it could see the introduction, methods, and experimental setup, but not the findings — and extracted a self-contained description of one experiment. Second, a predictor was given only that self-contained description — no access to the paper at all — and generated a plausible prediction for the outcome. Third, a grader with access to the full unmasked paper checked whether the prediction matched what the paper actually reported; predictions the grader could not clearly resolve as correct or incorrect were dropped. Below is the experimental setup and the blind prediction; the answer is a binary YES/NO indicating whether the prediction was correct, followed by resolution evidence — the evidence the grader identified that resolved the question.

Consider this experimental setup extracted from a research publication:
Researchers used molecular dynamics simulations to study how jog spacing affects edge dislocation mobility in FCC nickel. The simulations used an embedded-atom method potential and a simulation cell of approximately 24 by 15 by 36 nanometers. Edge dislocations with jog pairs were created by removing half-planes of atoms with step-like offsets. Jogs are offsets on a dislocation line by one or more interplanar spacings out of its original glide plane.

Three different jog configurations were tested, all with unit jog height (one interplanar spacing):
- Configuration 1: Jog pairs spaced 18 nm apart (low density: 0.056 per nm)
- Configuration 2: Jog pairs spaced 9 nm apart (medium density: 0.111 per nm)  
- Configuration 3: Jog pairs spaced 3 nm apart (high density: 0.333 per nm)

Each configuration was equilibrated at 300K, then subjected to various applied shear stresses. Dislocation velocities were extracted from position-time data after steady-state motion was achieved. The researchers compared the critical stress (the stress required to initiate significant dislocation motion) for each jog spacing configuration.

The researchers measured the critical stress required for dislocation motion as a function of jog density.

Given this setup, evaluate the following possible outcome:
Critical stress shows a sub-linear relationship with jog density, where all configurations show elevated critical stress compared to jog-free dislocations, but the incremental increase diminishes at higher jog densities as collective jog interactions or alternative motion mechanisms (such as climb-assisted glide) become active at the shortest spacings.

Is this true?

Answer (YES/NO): NO